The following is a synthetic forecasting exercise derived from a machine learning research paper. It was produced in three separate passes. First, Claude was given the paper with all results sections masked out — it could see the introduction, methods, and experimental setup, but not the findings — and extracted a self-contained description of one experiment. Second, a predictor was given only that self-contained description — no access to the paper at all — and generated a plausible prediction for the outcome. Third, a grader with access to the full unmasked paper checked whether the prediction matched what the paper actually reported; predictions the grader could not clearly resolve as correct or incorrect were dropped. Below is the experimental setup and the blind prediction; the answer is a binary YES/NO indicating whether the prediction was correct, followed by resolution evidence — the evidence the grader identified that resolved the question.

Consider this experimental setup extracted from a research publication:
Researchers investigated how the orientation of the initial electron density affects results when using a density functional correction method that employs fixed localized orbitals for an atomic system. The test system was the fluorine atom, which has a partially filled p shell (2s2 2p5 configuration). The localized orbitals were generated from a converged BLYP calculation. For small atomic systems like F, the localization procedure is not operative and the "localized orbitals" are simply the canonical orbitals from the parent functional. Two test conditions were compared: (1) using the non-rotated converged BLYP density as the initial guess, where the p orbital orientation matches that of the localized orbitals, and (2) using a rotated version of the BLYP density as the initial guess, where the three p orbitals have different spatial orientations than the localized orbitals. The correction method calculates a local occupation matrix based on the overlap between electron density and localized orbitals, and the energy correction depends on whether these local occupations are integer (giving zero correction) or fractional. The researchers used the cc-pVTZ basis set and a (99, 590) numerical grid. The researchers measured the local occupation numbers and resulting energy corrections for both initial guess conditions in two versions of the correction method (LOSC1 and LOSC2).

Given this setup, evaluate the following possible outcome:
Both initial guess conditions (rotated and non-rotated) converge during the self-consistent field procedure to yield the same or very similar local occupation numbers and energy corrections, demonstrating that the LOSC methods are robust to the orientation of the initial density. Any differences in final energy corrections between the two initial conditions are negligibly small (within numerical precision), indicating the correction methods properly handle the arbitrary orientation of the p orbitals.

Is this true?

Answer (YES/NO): NO